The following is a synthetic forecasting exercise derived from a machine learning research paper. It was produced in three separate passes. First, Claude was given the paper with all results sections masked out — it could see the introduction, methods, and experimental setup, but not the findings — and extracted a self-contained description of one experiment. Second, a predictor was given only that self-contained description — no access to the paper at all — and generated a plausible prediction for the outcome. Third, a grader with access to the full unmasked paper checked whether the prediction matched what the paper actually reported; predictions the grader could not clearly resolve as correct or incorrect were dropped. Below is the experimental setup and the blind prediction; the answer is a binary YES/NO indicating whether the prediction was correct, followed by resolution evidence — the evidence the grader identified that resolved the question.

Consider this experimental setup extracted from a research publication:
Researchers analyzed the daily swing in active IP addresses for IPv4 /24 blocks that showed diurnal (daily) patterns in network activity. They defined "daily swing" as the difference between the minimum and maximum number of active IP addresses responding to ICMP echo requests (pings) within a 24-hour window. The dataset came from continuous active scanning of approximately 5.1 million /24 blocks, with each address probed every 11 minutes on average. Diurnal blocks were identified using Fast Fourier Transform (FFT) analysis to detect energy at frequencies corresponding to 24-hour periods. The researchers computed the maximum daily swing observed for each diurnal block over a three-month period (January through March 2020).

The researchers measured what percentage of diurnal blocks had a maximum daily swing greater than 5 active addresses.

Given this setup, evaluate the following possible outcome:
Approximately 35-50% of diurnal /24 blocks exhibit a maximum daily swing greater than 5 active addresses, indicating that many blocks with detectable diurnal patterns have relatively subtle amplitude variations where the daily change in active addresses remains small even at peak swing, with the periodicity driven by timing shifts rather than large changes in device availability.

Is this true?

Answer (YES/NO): NO